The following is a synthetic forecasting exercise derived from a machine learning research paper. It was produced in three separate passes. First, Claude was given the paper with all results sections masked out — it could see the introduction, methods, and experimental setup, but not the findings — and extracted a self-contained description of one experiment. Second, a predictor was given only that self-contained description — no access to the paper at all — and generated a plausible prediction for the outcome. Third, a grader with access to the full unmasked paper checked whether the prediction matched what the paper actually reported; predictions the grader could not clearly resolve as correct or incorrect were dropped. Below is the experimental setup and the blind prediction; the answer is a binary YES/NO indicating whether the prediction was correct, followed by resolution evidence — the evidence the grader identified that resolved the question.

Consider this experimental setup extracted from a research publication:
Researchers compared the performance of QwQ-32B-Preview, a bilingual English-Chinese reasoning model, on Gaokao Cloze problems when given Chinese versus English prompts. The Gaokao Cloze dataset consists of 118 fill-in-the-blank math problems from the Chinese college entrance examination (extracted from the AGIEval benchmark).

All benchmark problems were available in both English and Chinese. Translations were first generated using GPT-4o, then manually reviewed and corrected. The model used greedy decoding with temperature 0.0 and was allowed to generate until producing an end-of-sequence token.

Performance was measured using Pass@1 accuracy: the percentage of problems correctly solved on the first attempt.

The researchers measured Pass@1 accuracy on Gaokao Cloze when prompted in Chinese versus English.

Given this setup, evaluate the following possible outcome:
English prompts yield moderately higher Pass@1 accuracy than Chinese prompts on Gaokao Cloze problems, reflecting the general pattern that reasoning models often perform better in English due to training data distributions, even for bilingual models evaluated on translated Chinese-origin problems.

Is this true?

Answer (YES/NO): NO